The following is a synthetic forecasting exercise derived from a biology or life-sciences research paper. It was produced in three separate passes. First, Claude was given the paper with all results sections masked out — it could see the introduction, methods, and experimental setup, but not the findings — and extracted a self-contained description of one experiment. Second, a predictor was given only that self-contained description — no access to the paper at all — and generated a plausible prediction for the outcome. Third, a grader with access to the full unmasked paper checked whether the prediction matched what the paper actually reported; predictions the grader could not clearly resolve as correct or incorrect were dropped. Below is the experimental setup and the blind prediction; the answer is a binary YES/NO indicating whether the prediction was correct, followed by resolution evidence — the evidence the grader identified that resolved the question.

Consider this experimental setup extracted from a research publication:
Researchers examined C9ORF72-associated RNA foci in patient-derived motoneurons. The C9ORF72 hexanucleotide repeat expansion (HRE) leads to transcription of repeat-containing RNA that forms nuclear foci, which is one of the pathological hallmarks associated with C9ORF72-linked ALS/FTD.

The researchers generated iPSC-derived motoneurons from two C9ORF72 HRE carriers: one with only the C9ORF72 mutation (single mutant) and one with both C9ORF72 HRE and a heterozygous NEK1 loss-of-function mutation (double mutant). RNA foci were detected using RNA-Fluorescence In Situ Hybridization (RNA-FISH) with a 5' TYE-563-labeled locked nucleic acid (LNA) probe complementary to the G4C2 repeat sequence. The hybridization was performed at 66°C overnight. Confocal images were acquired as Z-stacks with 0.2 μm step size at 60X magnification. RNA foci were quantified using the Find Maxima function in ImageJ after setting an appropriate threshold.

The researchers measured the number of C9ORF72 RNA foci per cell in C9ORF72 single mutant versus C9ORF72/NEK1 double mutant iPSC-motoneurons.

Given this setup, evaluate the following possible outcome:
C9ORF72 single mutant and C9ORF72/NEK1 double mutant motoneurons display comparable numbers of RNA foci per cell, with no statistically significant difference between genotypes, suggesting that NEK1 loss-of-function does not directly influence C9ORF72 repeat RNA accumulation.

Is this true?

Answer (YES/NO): NO